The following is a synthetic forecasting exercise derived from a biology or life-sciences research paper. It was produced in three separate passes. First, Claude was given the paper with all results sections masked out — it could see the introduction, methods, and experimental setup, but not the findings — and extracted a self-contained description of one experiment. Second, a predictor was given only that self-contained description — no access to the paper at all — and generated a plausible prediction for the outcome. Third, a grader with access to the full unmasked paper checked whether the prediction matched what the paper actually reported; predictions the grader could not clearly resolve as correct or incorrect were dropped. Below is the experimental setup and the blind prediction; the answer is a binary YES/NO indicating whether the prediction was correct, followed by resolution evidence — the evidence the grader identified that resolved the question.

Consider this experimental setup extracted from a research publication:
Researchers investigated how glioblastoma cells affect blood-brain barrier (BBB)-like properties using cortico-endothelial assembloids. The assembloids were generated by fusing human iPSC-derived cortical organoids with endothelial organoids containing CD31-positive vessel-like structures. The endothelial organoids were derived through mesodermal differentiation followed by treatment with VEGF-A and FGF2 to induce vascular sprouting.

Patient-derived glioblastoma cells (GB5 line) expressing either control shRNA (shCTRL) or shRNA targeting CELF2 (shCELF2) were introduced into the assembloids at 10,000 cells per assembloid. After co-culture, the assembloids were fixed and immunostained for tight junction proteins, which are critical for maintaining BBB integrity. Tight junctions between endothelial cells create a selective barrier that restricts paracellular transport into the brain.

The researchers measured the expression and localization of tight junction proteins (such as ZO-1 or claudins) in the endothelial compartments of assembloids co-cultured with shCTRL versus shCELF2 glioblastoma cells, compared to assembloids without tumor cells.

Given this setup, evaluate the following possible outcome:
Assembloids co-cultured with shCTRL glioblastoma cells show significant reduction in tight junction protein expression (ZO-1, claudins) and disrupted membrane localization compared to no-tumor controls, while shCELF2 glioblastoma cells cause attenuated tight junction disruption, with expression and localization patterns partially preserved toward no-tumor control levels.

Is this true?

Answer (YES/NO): NO